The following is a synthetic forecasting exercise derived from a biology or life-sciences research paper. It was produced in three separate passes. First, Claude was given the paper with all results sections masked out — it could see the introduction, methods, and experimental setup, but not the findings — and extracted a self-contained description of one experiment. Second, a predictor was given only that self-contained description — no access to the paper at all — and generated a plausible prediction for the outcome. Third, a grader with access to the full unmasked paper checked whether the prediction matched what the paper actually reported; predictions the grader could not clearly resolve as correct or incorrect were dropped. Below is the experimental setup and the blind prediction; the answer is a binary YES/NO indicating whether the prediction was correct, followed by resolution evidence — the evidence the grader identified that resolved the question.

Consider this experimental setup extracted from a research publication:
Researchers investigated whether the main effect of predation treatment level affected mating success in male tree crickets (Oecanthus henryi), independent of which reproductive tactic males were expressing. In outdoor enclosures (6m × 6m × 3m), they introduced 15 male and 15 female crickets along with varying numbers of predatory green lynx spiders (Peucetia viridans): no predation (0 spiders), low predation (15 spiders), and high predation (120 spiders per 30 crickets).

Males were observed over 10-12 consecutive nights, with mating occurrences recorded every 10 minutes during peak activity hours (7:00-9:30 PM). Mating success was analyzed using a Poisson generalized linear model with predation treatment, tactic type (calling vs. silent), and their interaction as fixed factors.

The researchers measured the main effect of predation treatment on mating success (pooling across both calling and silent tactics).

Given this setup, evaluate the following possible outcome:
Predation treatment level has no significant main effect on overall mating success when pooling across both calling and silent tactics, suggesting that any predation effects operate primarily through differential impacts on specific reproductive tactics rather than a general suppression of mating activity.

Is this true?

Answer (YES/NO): NO